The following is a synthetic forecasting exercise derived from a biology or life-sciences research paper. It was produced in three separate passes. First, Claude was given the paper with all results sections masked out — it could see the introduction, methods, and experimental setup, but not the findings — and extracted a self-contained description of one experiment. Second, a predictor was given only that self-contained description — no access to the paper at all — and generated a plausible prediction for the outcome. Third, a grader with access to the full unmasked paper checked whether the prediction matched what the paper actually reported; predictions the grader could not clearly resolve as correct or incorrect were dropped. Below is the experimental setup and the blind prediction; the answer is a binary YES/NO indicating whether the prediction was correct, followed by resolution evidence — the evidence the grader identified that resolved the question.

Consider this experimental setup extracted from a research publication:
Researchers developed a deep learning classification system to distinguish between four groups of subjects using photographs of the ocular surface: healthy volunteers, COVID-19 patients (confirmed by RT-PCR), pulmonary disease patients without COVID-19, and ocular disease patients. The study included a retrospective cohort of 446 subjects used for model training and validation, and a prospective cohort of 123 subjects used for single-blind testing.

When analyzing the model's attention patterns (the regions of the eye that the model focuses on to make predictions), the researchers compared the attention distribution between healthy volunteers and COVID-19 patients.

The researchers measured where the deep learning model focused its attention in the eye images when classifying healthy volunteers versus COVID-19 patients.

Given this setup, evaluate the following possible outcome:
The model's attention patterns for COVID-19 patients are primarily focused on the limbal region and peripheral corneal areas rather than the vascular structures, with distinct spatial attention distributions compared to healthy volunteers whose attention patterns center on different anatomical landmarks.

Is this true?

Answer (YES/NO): NO